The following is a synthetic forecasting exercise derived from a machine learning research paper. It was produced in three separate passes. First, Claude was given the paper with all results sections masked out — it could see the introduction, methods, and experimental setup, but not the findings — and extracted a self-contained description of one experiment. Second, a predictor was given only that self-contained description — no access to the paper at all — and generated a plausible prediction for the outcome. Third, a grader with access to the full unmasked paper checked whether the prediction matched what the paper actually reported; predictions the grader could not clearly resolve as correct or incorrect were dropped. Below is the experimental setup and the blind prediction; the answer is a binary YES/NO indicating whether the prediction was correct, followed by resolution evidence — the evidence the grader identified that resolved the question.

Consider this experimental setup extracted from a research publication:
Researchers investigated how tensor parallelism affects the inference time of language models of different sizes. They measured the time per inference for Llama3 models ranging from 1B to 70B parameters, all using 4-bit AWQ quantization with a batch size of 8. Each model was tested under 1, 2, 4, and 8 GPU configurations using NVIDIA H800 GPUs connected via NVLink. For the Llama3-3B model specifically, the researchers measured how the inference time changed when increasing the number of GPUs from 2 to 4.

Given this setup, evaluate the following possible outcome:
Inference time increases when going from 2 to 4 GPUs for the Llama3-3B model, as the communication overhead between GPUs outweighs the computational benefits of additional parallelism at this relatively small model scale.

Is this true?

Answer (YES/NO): YES